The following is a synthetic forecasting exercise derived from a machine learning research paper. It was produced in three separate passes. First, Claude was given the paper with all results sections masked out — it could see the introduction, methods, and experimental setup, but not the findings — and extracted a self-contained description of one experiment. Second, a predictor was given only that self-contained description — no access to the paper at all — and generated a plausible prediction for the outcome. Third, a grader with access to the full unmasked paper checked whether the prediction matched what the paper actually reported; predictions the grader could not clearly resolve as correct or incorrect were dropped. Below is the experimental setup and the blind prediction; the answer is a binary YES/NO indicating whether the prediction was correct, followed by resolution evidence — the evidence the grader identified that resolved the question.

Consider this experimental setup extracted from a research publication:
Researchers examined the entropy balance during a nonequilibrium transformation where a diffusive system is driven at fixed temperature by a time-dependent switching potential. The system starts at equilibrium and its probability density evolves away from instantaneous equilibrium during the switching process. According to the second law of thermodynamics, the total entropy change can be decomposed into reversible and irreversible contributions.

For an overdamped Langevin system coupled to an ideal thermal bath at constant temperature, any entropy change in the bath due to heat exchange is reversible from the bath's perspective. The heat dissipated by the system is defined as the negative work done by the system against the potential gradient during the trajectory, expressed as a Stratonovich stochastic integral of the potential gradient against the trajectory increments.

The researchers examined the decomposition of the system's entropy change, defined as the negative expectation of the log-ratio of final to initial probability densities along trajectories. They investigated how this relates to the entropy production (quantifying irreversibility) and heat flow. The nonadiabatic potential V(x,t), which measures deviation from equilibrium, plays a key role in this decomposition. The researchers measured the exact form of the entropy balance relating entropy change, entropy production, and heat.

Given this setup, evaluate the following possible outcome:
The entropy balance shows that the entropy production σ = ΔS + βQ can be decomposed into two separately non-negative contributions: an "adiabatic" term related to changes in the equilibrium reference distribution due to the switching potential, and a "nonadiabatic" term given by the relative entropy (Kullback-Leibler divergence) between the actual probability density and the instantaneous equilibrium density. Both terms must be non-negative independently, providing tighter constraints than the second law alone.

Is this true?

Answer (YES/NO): NO